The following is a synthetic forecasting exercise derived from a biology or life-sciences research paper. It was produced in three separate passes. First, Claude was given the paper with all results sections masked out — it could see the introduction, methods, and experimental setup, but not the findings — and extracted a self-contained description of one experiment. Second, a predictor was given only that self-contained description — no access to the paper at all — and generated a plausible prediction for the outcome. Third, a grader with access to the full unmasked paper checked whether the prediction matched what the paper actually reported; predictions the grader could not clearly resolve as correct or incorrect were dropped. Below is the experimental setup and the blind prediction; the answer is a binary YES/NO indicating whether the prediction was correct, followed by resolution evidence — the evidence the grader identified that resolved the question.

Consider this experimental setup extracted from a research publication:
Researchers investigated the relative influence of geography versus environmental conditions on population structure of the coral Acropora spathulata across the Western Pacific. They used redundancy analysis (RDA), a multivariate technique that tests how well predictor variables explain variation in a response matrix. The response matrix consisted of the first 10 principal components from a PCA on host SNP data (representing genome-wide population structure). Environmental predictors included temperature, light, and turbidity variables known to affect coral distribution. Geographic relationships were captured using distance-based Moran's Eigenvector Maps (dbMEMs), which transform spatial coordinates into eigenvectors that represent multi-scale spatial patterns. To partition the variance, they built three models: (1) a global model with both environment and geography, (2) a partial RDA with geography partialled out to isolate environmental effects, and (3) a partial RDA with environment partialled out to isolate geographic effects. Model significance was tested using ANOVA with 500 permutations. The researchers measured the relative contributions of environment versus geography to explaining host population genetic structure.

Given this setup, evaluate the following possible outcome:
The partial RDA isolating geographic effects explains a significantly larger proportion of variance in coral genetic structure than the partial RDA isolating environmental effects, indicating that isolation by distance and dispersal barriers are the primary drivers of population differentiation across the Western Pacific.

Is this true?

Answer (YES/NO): NO